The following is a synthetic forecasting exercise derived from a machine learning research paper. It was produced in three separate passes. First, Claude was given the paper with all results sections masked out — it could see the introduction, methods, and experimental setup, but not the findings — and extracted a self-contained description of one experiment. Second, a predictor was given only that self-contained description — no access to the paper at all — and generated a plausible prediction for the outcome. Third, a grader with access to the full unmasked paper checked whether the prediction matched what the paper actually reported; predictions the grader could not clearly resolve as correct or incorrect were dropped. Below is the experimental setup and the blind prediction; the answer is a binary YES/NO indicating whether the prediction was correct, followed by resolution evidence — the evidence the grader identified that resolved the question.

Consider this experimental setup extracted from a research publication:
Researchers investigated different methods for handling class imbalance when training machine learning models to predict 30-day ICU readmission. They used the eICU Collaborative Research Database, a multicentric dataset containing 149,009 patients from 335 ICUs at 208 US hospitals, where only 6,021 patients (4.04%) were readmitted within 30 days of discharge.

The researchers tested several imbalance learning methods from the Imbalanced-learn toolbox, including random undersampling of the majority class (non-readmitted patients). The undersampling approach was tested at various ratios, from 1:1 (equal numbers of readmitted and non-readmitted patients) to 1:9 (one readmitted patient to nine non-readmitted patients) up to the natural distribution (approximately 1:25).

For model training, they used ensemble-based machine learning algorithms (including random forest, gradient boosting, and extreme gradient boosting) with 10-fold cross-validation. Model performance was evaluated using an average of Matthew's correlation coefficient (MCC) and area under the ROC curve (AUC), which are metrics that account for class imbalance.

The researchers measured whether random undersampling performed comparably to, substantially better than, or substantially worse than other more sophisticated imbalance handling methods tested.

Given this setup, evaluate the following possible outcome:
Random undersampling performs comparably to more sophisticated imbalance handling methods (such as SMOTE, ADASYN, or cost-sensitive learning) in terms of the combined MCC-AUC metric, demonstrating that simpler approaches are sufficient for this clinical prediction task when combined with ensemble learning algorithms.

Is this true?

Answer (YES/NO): YES